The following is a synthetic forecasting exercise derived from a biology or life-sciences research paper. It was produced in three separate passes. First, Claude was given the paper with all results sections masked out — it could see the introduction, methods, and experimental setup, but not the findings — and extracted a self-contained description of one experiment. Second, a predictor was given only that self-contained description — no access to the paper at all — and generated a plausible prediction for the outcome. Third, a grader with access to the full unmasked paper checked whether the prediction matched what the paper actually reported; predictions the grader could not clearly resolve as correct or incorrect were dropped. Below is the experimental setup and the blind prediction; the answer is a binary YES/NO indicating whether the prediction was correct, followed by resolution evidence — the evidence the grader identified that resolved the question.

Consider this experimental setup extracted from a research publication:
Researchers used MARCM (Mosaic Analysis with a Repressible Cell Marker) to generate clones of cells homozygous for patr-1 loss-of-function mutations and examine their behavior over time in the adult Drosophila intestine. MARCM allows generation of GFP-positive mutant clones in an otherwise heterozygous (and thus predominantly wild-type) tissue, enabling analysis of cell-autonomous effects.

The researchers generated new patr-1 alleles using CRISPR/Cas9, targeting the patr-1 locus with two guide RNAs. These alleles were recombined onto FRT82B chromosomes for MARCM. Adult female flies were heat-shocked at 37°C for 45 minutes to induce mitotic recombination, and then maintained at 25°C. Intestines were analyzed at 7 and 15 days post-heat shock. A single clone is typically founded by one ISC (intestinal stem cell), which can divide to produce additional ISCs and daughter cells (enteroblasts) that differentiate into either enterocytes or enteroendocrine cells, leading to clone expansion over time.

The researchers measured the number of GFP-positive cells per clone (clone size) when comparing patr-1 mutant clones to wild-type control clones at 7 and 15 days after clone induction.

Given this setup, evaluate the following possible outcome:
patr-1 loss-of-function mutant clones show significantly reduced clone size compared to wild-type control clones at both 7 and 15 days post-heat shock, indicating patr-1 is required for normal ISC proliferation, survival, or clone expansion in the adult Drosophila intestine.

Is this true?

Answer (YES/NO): YES